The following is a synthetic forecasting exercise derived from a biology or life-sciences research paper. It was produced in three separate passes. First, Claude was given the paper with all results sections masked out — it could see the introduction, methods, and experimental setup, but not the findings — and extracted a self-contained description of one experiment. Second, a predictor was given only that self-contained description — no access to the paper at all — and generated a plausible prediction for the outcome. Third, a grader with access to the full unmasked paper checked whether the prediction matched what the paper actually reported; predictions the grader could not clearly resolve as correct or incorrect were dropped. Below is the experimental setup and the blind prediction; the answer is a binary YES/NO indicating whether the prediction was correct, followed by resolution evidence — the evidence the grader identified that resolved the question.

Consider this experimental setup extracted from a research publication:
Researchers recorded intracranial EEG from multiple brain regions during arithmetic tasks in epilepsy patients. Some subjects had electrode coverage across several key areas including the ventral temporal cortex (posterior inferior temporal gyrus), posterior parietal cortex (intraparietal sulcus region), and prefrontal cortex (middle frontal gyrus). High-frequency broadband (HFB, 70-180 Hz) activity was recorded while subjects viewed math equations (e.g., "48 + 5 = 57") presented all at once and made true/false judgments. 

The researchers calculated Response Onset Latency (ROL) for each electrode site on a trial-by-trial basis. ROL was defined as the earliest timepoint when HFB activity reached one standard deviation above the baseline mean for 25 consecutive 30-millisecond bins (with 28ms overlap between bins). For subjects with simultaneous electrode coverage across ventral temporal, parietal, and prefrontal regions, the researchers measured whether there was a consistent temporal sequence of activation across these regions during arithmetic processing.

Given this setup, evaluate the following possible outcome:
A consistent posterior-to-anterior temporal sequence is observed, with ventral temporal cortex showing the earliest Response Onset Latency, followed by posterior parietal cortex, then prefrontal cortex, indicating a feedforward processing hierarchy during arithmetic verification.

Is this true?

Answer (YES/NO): NO